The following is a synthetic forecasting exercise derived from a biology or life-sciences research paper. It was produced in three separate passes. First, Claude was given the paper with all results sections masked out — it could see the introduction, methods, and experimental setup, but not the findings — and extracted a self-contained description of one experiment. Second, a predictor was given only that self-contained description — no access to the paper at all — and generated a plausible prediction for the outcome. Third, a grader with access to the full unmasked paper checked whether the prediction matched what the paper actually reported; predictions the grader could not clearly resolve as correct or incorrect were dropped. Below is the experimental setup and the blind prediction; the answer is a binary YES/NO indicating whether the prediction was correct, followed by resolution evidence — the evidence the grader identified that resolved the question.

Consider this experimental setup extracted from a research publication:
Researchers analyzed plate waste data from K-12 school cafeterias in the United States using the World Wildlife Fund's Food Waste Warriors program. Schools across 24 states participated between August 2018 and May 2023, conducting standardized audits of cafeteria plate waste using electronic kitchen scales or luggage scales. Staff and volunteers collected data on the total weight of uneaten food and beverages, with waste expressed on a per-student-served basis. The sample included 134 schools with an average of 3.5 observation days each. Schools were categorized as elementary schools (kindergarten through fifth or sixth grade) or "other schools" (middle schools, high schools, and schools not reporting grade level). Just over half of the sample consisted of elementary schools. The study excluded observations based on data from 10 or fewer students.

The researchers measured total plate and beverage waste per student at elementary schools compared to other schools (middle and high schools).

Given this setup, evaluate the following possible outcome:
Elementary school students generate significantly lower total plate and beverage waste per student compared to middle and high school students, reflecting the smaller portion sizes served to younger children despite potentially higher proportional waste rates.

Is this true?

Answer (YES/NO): NO